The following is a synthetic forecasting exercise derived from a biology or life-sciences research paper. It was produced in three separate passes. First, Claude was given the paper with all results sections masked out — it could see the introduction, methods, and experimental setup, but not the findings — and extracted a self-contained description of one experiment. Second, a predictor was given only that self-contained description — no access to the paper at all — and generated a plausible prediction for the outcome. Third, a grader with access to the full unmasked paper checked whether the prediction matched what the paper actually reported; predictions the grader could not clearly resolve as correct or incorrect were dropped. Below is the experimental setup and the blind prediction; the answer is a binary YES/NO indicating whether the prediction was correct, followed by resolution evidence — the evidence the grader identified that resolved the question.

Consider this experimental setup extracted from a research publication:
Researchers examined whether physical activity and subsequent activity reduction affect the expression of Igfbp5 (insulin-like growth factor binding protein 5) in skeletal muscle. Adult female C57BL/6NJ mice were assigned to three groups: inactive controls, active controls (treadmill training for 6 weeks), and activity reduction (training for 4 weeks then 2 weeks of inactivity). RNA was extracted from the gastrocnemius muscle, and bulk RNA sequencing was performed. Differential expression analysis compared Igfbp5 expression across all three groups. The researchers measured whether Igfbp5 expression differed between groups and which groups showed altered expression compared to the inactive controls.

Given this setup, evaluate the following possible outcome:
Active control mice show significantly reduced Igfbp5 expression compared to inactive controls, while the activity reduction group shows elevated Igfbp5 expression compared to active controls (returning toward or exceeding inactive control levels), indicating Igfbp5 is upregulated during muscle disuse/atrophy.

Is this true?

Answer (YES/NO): NO